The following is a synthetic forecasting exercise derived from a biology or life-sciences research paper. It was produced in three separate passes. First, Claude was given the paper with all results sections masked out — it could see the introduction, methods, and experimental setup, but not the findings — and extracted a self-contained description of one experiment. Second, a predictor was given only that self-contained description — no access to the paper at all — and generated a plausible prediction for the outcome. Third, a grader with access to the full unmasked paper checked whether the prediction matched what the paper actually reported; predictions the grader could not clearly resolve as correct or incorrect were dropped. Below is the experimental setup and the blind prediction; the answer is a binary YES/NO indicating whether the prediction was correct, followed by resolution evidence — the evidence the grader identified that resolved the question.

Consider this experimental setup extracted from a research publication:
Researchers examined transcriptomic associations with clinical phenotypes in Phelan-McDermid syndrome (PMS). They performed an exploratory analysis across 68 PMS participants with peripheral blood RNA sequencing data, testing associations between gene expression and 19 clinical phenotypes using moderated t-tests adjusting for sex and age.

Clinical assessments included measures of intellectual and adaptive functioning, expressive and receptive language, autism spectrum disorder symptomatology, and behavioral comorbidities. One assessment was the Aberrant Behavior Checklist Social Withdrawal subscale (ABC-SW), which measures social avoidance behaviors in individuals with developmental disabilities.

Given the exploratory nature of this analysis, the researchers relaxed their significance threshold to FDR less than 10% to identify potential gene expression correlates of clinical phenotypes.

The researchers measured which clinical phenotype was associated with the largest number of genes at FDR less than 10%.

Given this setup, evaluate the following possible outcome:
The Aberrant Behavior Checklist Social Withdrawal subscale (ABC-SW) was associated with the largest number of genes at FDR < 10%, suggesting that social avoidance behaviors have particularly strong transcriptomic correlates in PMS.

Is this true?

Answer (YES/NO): YES